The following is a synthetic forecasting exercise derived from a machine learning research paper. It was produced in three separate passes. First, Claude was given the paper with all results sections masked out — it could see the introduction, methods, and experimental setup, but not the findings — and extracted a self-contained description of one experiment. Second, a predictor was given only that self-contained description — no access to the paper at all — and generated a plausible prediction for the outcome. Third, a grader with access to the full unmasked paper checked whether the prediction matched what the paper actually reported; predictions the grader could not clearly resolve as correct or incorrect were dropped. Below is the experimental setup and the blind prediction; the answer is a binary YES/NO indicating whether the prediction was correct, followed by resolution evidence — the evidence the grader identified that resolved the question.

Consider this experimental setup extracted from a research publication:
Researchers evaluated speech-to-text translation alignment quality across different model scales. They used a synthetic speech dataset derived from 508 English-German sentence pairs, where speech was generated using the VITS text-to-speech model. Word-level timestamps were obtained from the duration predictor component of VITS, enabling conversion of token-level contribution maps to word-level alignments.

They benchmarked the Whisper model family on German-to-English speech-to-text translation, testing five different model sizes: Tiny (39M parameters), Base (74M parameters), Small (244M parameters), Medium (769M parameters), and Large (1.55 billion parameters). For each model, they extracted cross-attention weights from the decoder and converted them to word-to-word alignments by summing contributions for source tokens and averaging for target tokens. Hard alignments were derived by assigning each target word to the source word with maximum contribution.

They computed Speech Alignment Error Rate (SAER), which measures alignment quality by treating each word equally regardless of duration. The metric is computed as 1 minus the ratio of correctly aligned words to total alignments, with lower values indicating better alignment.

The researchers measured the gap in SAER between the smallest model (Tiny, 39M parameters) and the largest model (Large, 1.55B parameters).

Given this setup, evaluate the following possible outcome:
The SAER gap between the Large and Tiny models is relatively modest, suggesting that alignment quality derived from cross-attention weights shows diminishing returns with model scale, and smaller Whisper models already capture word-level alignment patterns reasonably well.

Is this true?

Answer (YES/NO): NO